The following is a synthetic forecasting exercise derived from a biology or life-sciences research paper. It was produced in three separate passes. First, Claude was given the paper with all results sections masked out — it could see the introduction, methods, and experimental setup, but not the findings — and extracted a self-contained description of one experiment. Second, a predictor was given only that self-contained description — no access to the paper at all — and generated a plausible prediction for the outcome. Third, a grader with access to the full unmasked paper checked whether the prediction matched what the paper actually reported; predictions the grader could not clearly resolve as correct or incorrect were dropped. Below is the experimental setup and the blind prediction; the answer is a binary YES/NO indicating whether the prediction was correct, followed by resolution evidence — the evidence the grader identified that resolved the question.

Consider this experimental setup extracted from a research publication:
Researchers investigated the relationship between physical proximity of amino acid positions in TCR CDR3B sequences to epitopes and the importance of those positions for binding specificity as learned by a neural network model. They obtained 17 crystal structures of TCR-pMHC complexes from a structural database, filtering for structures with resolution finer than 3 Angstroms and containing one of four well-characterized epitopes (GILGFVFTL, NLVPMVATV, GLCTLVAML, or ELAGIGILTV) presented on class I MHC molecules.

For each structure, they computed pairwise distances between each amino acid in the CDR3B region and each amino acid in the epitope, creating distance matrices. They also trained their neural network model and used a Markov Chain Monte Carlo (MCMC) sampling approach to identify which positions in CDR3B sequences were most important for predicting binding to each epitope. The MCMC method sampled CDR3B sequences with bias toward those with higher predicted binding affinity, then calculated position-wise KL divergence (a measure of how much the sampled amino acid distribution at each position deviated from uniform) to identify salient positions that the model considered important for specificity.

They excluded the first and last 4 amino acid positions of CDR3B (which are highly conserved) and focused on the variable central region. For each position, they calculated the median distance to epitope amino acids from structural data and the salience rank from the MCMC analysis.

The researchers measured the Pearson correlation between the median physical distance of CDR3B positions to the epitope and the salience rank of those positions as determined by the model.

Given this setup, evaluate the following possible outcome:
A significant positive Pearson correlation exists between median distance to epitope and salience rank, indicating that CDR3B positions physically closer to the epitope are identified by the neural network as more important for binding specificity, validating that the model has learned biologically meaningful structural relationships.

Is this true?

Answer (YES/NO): NO